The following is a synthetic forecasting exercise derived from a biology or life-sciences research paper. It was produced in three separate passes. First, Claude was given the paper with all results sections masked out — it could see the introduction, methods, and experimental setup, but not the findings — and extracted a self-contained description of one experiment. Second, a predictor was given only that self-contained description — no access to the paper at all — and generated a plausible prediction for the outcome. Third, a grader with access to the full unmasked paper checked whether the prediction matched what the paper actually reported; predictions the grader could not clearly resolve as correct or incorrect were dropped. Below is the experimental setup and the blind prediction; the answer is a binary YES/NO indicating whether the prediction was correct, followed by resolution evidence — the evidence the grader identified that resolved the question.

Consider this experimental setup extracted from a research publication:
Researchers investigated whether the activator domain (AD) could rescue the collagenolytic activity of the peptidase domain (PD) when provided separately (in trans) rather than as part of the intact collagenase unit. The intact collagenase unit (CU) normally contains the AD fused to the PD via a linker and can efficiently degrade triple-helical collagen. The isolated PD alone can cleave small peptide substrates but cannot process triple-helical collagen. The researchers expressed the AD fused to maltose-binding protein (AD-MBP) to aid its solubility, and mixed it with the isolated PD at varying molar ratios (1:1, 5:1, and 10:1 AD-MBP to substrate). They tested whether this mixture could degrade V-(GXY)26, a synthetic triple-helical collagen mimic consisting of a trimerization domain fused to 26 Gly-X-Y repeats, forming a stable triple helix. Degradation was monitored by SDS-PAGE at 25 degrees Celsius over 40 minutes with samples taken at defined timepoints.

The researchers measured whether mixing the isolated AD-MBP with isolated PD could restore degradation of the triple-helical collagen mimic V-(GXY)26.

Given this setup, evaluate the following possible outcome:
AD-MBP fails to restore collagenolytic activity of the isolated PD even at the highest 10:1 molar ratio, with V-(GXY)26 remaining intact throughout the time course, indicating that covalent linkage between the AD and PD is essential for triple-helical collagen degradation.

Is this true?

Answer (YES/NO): NO